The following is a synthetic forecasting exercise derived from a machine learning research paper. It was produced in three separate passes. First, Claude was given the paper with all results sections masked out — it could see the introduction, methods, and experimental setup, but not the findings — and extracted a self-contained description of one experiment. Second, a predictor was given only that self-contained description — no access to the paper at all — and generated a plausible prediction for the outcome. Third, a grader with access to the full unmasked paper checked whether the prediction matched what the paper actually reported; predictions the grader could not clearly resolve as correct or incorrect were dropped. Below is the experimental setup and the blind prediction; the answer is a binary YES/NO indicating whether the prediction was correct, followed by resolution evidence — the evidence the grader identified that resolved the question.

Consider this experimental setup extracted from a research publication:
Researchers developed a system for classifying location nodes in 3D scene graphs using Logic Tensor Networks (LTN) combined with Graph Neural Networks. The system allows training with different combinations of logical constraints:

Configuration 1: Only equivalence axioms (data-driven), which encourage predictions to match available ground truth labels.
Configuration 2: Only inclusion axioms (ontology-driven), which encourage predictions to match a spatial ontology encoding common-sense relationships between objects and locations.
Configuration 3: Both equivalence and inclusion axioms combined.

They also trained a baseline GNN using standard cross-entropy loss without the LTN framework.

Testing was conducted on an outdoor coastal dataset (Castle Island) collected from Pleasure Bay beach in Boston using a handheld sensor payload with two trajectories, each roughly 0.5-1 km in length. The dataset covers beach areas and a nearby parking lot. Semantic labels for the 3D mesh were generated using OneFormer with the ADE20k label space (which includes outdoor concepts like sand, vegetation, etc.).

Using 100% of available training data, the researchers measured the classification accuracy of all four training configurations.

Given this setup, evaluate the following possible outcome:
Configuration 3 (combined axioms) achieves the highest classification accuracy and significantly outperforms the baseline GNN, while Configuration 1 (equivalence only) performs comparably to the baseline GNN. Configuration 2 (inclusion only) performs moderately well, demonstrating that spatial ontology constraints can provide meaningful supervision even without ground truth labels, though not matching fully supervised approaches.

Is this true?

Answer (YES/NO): NO